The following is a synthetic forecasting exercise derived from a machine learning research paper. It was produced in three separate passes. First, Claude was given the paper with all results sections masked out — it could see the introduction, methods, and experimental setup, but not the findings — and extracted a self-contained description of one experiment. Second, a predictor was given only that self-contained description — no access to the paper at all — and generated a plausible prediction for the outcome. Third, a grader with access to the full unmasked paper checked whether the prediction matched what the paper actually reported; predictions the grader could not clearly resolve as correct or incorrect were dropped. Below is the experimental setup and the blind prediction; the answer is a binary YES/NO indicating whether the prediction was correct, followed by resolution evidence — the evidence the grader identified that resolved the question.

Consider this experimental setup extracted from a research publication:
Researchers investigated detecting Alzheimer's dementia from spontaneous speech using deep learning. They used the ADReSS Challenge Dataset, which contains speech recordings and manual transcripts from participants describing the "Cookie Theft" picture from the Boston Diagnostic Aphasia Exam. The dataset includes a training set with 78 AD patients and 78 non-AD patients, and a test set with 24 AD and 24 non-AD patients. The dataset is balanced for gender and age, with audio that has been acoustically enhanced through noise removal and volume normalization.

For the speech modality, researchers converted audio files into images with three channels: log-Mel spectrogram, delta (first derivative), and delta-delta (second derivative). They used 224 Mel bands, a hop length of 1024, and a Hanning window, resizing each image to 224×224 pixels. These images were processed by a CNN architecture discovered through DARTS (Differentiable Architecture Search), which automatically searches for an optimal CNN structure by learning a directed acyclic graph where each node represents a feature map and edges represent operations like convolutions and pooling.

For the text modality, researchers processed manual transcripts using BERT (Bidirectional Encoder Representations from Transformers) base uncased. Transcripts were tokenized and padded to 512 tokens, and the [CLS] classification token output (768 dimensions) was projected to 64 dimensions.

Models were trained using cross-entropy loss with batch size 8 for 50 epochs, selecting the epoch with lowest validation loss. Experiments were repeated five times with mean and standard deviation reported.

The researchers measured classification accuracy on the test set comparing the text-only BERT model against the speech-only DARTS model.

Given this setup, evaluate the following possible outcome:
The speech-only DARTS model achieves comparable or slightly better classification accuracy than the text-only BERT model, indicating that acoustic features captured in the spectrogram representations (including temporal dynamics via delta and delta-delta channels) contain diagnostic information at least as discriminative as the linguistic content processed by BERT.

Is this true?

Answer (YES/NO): NO